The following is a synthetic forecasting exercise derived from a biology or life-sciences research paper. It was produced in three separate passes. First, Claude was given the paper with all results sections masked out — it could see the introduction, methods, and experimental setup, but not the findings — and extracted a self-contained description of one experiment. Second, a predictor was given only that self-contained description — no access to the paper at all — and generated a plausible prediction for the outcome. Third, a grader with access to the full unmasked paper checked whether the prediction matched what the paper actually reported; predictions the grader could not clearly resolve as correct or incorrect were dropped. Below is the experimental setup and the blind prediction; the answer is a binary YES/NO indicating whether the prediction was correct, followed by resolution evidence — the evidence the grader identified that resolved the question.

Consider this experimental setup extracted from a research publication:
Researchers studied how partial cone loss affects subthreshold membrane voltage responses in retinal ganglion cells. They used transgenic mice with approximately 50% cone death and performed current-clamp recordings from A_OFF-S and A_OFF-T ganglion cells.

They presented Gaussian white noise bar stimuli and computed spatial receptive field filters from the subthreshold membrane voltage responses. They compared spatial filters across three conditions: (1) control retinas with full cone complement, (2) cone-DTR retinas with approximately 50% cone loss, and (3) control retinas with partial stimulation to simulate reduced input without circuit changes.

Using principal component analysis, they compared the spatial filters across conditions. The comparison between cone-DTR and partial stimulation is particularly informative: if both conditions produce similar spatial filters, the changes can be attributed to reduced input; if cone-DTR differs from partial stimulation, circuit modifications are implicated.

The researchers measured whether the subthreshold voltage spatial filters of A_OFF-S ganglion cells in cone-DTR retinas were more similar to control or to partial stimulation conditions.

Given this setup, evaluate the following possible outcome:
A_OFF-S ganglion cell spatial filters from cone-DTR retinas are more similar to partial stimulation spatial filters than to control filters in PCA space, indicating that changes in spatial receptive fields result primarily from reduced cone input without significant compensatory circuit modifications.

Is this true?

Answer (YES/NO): NO